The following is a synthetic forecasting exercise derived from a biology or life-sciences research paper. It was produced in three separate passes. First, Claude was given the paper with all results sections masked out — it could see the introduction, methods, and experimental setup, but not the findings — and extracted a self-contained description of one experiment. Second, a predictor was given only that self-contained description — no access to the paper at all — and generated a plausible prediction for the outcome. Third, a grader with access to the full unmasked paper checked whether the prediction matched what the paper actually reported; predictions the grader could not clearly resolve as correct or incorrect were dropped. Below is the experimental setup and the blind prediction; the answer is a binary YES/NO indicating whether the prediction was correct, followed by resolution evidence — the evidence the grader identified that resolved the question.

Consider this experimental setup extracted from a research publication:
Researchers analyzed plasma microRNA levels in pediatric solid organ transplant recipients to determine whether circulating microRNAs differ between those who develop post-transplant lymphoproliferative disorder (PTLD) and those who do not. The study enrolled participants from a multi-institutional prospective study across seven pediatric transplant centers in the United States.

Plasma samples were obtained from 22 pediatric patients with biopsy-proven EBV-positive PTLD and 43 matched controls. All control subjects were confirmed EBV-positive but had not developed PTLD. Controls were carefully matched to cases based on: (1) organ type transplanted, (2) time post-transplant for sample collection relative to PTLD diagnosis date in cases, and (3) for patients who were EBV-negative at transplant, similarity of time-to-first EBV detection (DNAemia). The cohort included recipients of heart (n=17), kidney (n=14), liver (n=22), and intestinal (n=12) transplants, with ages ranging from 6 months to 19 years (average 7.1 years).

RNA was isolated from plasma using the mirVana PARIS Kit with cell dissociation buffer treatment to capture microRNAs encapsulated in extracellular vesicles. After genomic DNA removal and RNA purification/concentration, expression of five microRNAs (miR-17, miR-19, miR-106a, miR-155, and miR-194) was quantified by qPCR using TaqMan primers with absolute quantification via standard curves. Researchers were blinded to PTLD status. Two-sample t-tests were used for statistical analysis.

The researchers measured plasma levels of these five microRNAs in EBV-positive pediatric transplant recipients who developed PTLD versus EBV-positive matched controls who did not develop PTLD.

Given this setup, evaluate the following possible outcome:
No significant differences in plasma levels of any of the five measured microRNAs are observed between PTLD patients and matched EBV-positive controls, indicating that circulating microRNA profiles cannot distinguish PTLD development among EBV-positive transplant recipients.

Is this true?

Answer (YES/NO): NO